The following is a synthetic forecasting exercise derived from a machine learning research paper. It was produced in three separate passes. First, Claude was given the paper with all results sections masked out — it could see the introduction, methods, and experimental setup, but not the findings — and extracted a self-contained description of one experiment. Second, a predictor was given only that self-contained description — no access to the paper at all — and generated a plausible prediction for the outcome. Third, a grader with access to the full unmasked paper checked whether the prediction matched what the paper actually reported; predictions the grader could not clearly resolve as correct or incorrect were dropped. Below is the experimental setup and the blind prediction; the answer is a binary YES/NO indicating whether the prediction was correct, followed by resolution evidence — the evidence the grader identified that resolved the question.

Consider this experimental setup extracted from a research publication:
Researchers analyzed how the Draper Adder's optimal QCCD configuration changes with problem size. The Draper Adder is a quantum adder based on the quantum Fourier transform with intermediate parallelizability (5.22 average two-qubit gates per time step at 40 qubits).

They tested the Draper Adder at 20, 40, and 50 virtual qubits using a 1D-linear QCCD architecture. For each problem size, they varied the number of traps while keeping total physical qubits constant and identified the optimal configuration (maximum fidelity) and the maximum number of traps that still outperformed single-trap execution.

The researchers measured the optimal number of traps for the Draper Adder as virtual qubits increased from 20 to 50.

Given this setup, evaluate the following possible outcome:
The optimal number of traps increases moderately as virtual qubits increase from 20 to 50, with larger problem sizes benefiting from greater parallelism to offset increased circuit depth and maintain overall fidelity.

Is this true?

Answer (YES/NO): NO